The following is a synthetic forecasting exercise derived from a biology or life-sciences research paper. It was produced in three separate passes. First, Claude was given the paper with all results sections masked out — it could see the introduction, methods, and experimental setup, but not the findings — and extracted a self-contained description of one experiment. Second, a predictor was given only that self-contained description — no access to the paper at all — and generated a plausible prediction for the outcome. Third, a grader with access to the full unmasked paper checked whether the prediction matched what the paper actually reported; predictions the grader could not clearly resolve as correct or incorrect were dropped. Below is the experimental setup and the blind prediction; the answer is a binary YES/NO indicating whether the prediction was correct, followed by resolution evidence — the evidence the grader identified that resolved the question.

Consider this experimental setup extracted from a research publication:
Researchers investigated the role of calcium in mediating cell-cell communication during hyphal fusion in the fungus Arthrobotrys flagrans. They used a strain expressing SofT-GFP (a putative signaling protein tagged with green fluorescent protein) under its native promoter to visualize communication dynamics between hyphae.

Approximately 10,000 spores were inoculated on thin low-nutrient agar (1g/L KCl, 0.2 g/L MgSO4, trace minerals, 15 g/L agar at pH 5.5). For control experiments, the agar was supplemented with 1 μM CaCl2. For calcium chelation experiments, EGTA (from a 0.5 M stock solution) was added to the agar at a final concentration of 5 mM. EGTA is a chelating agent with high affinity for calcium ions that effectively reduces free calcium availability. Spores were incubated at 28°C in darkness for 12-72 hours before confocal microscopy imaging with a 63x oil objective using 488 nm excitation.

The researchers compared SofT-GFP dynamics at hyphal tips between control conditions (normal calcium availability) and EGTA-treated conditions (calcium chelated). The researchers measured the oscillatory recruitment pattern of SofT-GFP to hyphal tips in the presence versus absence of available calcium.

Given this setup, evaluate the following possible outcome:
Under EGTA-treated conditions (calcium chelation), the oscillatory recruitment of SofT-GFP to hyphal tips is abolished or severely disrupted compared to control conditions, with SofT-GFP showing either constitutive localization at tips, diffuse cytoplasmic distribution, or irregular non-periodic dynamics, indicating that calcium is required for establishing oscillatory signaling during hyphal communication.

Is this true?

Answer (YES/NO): NO